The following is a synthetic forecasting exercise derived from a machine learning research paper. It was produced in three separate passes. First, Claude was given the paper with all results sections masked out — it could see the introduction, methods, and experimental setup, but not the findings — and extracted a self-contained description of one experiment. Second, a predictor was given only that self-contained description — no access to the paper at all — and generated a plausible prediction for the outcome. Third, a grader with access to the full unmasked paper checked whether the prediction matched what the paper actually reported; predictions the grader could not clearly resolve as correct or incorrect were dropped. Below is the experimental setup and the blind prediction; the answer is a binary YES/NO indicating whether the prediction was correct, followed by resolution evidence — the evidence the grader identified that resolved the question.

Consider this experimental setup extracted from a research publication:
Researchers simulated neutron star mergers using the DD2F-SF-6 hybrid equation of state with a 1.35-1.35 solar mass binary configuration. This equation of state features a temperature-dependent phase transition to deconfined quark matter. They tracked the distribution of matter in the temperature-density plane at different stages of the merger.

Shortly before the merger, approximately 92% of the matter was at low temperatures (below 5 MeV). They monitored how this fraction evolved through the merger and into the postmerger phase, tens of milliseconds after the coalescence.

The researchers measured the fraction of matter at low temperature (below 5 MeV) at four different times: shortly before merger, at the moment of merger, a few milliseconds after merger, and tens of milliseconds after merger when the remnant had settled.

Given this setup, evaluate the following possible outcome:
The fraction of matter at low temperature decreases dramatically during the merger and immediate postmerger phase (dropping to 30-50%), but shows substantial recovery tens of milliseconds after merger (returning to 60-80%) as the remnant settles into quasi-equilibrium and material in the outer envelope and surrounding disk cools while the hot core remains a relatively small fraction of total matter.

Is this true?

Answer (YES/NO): NO